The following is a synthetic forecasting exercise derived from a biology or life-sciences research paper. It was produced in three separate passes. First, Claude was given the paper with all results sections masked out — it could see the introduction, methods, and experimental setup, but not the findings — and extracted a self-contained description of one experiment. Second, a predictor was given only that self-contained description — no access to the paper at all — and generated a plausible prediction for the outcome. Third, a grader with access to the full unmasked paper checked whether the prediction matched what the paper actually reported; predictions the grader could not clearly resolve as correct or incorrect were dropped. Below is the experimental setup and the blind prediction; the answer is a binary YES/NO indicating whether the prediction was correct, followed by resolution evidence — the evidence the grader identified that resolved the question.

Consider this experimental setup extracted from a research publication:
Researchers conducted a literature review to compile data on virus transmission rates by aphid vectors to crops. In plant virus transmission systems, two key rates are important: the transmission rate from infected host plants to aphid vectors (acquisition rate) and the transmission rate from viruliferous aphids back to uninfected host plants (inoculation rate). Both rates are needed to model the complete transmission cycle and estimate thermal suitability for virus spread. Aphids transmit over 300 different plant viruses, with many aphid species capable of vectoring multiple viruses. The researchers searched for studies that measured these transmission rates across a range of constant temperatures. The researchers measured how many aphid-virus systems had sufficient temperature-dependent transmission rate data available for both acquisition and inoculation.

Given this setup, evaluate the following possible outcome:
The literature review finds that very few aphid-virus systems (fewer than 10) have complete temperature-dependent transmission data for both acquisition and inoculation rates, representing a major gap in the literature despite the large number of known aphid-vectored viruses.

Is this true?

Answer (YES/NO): YES